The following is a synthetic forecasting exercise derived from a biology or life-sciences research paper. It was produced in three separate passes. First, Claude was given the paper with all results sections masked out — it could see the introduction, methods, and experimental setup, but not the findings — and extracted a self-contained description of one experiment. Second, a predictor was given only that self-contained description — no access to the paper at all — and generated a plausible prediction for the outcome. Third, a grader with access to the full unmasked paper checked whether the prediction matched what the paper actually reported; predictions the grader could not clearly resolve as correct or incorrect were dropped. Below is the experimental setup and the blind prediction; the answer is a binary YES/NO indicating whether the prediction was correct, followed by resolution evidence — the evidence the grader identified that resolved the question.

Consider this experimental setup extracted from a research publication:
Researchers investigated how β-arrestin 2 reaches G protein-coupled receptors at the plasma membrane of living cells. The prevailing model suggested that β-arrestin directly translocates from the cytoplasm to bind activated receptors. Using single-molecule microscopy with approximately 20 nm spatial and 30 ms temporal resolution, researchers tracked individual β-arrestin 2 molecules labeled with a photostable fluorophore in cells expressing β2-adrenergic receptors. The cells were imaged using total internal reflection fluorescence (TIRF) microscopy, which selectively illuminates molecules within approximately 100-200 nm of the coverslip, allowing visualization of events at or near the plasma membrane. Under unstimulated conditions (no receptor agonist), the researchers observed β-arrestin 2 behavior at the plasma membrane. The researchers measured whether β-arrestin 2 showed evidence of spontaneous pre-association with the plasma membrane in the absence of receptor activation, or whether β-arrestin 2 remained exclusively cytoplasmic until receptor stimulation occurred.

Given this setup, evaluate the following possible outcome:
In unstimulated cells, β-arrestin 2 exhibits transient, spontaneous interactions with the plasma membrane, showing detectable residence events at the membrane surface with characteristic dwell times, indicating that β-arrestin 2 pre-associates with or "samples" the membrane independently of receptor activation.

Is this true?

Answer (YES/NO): YES